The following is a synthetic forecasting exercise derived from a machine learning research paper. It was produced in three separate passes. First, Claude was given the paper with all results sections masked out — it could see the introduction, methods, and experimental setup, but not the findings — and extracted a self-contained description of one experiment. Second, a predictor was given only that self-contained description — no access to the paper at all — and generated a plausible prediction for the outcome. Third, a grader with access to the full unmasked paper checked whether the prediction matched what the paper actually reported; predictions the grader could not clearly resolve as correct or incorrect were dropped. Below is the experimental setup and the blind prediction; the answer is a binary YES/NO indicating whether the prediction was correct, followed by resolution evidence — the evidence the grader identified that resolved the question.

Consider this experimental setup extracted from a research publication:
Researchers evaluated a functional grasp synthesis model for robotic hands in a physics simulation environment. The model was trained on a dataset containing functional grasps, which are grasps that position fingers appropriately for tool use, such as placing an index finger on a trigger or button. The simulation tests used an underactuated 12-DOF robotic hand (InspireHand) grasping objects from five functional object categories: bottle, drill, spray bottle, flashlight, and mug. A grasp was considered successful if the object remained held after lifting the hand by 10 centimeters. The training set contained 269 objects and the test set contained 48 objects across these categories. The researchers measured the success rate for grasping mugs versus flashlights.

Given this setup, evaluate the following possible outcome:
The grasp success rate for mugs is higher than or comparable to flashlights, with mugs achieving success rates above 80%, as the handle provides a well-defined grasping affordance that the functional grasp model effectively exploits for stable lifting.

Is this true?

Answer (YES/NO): NO